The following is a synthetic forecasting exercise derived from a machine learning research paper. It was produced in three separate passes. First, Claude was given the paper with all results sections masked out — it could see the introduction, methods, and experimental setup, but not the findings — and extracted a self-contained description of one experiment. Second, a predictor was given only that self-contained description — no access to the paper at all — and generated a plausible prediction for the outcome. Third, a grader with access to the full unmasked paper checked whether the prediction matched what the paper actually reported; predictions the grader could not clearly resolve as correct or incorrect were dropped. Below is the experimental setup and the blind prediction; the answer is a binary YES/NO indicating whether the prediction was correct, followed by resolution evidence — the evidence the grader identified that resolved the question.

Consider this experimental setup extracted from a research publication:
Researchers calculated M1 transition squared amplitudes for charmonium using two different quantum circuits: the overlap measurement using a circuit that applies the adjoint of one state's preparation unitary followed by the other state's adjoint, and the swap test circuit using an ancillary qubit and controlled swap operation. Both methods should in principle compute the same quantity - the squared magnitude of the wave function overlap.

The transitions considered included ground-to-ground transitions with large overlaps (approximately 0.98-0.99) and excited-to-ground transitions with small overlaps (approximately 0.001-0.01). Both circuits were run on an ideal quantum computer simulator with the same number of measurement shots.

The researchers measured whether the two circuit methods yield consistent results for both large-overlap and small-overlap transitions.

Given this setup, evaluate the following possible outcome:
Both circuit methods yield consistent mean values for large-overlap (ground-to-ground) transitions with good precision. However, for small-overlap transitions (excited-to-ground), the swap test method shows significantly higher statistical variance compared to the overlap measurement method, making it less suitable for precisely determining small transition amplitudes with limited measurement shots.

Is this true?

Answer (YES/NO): YES